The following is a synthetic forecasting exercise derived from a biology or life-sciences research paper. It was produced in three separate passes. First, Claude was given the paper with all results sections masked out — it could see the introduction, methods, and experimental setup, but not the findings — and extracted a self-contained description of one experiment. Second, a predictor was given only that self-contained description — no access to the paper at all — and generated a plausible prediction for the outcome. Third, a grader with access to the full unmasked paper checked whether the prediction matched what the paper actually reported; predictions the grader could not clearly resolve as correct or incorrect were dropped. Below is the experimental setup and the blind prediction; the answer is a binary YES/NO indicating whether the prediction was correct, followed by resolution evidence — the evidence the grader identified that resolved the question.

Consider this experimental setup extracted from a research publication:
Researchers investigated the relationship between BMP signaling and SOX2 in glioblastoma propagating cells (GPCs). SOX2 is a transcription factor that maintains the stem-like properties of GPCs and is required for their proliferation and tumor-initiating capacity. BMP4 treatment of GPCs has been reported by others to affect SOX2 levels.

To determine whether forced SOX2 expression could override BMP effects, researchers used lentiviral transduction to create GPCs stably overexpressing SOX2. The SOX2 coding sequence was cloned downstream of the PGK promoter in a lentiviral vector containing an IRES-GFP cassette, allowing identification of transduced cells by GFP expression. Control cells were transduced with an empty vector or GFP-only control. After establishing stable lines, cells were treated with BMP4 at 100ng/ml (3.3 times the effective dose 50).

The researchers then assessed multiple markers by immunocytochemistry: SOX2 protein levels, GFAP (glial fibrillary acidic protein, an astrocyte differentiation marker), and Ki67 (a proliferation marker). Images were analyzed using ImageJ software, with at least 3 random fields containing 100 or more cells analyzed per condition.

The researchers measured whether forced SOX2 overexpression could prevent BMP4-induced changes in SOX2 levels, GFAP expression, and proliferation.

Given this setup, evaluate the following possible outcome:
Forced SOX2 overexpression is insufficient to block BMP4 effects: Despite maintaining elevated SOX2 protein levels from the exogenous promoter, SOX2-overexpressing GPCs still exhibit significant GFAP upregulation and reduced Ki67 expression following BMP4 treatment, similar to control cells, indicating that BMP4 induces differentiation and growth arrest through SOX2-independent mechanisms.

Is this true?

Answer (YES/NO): NO